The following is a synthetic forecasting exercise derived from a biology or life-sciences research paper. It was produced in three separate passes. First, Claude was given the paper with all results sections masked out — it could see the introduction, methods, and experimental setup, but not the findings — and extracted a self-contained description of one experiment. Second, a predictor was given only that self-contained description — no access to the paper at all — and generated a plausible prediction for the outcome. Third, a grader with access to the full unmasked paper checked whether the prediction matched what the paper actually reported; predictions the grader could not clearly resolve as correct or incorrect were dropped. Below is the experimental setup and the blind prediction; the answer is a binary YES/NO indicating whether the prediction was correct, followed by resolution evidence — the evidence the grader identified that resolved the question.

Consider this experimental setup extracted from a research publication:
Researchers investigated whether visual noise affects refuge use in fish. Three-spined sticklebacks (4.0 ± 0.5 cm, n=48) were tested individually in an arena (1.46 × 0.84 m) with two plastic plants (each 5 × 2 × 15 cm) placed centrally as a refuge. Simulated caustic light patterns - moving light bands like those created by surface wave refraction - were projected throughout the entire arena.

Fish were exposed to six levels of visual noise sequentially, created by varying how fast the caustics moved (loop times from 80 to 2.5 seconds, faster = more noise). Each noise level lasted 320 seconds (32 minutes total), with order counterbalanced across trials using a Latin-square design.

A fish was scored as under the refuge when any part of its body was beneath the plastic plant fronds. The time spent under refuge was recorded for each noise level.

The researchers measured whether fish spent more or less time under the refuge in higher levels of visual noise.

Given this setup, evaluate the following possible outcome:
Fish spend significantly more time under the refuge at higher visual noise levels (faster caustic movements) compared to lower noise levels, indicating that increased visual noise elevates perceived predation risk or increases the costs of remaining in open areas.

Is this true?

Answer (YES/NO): NO